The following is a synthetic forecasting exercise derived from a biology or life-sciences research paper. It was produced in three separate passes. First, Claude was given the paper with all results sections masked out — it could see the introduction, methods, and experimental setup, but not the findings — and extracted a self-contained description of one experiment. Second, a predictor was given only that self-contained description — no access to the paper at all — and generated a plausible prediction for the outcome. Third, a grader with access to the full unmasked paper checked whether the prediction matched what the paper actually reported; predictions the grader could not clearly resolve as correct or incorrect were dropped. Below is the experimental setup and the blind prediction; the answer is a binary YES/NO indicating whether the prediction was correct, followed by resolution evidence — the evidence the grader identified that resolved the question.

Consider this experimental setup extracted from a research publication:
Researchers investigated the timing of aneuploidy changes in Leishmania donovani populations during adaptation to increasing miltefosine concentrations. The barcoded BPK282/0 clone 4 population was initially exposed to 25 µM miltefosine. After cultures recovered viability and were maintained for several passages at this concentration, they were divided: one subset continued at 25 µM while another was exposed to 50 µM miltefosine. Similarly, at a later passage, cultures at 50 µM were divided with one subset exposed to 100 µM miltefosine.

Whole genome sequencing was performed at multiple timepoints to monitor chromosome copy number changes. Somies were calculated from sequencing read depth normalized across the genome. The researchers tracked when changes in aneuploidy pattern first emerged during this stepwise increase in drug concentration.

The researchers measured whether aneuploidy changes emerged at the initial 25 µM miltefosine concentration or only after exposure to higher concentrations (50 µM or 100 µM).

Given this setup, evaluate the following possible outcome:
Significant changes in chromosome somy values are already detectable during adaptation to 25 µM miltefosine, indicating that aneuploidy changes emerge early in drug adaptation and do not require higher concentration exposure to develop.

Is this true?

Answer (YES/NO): NO